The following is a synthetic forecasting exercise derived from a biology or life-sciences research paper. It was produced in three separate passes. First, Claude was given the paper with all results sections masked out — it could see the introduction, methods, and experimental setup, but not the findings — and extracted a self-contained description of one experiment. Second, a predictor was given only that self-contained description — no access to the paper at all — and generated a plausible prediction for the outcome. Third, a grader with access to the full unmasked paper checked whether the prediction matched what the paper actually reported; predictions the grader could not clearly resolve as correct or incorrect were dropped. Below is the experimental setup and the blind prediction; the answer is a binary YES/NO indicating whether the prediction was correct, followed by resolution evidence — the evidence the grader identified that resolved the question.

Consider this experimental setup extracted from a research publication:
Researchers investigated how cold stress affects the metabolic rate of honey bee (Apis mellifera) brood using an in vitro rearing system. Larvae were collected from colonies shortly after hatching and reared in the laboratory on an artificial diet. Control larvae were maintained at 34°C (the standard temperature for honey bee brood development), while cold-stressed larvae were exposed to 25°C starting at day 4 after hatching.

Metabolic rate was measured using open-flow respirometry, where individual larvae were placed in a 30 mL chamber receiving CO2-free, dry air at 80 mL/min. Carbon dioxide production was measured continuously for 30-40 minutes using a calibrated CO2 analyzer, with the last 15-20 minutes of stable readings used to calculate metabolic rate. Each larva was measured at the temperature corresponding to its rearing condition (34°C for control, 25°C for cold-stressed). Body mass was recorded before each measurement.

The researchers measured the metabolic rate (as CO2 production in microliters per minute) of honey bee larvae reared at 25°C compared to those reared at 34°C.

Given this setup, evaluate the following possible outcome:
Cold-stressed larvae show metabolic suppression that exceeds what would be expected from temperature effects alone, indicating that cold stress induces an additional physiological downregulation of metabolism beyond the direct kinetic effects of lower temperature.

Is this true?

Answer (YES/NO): NO